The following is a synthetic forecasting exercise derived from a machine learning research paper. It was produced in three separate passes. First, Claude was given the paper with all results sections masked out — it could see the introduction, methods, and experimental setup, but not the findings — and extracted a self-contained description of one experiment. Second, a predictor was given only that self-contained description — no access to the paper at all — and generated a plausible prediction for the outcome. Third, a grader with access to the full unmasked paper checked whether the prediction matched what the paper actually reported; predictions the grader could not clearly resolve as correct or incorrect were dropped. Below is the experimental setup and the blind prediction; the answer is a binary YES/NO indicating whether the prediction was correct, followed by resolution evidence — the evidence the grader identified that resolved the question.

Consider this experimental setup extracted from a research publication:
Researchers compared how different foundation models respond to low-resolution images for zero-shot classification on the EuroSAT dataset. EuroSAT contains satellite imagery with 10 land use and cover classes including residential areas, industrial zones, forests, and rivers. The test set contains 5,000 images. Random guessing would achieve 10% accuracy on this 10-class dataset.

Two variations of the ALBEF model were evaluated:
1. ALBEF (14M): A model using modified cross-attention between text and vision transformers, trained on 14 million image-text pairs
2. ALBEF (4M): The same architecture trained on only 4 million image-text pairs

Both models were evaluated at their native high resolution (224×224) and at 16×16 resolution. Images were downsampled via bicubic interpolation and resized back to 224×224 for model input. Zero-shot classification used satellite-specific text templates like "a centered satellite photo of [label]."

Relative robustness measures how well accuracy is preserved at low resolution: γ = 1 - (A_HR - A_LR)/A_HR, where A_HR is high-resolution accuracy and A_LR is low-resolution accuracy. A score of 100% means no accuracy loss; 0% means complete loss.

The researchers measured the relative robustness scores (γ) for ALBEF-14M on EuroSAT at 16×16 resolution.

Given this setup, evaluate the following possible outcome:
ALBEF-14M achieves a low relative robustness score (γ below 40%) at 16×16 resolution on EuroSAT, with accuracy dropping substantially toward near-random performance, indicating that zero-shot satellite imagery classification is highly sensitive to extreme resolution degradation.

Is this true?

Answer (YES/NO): NO